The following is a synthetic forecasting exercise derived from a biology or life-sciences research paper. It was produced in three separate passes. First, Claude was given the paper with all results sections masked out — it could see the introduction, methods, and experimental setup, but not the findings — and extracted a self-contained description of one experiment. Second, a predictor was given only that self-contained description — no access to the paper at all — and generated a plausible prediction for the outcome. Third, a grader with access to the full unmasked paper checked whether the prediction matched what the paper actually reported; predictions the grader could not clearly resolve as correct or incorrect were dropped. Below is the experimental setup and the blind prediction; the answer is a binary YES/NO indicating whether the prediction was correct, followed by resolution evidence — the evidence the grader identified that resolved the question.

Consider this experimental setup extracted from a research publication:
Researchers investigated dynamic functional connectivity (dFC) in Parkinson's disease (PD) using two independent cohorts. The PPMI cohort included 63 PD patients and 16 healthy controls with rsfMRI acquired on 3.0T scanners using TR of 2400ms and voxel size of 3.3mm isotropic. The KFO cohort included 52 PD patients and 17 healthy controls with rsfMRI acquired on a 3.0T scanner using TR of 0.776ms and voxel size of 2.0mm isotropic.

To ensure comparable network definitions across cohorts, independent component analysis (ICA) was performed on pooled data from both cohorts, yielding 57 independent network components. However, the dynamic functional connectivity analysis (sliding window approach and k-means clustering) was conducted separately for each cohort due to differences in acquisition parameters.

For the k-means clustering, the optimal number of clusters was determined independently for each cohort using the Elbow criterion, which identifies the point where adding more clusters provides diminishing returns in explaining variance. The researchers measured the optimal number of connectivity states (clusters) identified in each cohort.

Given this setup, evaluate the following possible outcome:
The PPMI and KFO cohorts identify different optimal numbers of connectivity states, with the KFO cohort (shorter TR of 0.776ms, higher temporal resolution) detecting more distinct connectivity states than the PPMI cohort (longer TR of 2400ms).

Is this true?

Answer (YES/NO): NO